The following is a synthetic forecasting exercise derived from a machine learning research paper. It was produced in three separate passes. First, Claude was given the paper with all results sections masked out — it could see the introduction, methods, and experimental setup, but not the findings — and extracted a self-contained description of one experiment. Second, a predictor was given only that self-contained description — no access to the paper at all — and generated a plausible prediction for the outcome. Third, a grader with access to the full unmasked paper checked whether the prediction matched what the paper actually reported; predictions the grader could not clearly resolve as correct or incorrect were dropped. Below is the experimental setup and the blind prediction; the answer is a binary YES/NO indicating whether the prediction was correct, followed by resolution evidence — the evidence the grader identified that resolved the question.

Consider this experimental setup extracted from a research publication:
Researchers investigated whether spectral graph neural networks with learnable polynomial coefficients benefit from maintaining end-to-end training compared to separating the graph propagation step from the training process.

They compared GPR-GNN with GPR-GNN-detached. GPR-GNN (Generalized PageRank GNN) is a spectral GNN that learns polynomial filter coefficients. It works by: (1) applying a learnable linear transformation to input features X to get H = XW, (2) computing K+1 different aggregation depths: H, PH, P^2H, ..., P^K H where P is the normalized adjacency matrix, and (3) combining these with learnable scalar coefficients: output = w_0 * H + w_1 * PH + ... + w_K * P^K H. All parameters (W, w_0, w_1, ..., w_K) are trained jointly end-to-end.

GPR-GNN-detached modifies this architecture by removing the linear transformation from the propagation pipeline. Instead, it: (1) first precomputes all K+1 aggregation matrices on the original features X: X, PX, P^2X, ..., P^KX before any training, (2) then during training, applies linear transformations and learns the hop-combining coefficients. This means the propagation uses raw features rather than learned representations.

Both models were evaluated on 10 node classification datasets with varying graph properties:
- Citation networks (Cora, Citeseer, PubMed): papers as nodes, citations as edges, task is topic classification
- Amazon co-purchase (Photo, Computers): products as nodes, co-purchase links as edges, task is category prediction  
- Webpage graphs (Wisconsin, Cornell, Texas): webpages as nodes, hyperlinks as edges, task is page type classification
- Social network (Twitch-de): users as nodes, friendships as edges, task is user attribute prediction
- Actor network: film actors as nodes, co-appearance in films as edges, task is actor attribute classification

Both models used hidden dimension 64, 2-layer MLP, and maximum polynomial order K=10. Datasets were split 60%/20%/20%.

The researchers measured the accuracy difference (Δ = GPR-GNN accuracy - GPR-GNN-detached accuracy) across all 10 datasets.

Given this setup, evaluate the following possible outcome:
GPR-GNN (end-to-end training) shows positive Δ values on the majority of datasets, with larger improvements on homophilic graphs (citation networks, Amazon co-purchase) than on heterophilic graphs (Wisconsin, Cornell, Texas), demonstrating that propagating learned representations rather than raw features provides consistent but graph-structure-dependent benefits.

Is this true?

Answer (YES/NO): NO